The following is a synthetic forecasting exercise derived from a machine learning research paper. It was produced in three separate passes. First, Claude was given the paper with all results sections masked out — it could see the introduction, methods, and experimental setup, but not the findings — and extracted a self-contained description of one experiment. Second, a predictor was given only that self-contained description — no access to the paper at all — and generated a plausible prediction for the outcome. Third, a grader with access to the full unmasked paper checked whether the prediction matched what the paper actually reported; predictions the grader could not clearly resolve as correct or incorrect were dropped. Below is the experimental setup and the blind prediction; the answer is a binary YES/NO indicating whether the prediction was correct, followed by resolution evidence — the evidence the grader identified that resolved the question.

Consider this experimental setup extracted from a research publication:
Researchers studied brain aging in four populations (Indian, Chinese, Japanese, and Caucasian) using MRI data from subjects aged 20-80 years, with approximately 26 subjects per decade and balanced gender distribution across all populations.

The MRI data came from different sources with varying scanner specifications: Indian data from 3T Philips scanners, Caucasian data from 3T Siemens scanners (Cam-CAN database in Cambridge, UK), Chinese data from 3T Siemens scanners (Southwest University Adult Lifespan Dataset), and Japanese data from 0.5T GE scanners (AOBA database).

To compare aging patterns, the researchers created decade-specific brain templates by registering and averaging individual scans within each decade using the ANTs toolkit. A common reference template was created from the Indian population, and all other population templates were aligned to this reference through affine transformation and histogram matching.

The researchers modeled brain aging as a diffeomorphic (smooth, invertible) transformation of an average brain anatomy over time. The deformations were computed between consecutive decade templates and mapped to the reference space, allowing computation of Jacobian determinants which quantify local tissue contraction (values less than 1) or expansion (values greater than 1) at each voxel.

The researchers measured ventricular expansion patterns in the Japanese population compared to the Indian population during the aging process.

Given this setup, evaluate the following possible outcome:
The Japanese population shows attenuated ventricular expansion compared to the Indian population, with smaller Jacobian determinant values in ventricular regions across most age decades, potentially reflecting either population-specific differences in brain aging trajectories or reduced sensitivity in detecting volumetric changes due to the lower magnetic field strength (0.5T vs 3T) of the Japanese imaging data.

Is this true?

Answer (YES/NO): YES